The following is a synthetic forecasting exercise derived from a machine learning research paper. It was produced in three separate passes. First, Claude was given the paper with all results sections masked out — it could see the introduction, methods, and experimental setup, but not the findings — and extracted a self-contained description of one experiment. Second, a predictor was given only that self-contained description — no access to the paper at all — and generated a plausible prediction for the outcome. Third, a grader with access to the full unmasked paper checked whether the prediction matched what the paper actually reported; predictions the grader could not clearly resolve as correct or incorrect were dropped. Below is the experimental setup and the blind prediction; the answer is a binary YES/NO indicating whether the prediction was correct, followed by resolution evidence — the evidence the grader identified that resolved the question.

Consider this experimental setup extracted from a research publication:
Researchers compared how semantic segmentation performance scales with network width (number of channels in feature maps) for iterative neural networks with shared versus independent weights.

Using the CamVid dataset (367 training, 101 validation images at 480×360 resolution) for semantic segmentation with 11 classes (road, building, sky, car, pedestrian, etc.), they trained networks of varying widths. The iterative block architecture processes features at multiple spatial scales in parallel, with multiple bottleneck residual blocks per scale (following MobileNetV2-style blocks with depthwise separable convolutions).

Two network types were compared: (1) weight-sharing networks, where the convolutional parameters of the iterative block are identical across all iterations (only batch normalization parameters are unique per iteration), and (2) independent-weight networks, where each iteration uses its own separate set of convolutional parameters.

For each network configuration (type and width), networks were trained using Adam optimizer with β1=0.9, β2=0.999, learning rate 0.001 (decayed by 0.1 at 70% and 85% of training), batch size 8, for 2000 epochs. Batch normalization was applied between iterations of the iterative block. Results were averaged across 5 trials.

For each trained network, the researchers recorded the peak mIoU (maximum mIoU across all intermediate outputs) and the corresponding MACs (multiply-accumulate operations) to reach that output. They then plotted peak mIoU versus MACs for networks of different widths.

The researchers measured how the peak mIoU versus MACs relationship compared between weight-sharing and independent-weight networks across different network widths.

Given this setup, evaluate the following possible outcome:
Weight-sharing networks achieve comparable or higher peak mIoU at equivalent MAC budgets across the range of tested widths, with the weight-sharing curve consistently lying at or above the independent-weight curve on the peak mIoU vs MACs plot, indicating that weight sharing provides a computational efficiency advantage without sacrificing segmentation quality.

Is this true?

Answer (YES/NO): NO